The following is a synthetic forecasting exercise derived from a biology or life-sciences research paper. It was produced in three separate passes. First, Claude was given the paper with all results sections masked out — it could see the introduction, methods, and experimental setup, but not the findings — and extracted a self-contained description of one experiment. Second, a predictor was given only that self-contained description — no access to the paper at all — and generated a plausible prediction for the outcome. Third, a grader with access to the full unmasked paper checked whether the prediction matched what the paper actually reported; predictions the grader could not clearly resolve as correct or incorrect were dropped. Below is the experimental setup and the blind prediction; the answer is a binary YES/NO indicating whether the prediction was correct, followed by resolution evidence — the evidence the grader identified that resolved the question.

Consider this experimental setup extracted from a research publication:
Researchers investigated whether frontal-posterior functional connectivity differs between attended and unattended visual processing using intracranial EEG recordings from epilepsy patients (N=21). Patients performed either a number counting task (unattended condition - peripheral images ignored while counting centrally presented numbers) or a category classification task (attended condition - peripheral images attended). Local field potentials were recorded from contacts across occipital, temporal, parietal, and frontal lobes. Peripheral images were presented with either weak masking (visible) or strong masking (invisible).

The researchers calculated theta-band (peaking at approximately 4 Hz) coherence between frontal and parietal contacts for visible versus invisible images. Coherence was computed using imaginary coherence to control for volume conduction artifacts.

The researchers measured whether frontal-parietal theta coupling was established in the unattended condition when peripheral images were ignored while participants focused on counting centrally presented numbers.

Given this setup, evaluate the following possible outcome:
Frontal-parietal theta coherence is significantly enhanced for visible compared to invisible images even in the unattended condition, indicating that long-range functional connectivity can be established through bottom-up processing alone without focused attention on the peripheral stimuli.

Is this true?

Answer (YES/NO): NO